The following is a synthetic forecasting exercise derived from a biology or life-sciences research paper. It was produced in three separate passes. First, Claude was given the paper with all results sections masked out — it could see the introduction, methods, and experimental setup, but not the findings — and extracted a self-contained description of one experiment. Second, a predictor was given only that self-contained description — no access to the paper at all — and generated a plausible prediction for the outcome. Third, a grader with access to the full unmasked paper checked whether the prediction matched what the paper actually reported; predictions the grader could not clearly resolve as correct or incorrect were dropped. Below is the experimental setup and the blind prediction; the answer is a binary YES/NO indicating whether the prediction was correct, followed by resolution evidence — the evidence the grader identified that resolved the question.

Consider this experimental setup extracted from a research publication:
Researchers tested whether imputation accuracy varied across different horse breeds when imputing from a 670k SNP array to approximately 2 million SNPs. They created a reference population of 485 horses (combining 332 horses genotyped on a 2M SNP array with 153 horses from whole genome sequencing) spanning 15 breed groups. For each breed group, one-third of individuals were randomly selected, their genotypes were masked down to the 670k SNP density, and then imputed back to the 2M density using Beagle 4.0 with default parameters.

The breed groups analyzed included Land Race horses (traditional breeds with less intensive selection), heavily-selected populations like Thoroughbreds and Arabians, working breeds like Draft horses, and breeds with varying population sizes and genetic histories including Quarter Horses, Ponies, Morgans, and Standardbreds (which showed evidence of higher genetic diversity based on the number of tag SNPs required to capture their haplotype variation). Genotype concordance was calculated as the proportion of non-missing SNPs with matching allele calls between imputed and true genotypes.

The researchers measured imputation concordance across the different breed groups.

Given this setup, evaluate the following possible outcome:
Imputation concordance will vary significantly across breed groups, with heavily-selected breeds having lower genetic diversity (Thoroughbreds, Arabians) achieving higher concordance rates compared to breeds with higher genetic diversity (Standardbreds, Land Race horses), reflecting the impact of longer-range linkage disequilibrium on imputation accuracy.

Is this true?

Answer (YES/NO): NO